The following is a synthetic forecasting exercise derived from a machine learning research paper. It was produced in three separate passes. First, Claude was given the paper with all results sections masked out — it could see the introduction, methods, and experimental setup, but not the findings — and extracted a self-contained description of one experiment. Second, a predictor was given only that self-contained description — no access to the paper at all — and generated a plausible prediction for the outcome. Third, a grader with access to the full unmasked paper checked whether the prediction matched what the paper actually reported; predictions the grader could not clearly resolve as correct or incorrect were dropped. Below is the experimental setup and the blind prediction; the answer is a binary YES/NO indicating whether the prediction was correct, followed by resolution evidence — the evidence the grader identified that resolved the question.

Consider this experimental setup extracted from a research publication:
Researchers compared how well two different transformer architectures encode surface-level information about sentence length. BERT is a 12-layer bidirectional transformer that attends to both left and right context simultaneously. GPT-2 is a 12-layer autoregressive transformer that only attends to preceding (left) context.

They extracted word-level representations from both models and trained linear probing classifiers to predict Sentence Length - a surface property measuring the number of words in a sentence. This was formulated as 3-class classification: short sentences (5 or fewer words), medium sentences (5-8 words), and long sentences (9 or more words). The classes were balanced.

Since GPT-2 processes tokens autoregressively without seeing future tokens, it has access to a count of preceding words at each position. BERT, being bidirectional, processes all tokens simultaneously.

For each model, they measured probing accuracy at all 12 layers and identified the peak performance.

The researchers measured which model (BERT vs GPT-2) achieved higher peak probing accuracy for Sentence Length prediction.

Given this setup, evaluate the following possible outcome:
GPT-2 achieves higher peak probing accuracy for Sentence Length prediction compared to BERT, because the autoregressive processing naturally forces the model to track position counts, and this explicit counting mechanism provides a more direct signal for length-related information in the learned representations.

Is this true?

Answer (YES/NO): NO